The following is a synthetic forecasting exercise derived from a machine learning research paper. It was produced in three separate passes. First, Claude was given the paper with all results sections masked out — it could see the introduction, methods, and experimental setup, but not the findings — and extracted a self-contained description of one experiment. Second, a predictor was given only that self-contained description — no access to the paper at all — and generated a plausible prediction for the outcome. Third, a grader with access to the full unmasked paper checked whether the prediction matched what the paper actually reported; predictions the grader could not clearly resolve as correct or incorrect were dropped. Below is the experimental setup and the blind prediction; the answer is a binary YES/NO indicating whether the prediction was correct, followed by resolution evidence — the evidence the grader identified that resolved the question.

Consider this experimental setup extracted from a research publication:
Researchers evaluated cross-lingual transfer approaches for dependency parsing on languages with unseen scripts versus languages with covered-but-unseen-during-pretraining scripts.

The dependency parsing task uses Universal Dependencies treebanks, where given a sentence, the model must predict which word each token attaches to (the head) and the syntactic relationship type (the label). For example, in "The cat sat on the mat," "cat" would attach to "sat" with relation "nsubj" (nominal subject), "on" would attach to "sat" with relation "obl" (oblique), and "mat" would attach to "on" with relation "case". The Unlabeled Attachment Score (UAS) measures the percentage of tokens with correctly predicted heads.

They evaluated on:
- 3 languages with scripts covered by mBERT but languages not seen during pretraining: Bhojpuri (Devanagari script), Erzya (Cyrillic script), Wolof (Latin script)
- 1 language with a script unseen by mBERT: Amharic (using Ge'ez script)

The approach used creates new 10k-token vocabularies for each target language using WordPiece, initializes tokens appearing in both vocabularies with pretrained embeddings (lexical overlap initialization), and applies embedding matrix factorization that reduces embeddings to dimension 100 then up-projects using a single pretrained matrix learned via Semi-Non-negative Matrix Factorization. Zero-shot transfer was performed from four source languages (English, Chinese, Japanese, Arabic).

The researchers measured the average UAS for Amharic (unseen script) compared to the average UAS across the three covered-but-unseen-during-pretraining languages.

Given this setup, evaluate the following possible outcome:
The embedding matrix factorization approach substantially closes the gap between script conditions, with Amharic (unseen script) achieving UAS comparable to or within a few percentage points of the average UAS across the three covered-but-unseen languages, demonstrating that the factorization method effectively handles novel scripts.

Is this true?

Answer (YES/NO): YES